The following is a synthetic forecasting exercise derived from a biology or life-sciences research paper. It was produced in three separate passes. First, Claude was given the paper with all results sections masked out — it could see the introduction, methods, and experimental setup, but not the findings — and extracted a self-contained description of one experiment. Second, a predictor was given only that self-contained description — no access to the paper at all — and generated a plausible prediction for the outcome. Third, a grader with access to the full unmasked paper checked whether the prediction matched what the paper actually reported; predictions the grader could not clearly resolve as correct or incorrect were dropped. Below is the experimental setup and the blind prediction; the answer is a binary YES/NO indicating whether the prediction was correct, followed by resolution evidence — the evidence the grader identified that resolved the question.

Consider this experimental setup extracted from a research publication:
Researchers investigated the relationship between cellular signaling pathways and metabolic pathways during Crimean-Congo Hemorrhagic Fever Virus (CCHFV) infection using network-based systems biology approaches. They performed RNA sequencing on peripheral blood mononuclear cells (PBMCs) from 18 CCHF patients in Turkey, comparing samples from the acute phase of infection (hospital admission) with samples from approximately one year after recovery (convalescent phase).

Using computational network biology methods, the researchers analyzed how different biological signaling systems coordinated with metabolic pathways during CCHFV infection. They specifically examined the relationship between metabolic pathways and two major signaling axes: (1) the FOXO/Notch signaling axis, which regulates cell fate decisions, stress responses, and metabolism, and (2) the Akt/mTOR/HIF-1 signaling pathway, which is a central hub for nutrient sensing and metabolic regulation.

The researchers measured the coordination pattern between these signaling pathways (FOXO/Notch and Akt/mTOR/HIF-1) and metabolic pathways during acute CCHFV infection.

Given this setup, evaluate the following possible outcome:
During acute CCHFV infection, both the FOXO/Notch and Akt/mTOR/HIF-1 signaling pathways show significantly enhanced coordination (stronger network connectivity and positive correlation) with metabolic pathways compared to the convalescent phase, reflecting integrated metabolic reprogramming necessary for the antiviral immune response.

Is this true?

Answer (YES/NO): NO